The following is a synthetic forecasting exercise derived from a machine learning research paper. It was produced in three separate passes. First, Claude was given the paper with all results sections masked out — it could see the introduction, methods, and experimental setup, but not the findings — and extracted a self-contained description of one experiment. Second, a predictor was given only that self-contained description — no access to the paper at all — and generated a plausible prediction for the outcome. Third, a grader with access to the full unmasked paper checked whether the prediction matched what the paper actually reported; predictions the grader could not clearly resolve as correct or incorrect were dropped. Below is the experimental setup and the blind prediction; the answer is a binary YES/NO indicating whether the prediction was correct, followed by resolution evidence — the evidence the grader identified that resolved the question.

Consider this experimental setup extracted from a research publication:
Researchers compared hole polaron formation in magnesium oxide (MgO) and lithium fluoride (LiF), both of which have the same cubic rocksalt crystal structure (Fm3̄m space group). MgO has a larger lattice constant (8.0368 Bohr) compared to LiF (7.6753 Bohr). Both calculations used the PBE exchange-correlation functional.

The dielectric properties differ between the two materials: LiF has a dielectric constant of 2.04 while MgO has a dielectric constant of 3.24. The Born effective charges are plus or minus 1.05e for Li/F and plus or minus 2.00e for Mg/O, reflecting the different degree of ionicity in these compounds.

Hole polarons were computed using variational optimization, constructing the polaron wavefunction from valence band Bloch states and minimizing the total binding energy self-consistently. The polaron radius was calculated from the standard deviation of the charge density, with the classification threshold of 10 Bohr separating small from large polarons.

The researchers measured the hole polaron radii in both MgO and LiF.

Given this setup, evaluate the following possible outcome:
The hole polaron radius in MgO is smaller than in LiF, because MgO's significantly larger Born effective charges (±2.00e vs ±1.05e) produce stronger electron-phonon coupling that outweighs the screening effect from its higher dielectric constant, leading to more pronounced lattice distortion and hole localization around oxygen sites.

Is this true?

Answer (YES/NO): NO